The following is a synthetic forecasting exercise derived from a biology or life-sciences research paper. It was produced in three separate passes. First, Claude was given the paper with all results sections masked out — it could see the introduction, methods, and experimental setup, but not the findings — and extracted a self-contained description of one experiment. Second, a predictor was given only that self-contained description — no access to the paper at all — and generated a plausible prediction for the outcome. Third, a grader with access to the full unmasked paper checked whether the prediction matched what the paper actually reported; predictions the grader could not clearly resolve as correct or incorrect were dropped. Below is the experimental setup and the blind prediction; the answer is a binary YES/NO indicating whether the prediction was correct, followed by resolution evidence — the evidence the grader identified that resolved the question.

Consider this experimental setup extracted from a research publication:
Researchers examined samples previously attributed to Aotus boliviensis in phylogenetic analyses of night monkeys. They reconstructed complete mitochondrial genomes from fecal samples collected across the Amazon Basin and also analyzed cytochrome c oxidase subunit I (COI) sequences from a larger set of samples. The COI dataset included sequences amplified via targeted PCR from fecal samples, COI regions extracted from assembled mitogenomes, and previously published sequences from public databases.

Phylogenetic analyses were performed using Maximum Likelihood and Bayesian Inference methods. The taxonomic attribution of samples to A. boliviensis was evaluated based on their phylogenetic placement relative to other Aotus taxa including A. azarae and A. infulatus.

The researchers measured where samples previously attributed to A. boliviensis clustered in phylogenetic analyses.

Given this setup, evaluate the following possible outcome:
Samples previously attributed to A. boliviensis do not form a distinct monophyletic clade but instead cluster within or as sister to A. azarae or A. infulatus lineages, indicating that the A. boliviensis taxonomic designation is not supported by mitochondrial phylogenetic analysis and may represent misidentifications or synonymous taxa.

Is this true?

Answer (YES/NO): NO